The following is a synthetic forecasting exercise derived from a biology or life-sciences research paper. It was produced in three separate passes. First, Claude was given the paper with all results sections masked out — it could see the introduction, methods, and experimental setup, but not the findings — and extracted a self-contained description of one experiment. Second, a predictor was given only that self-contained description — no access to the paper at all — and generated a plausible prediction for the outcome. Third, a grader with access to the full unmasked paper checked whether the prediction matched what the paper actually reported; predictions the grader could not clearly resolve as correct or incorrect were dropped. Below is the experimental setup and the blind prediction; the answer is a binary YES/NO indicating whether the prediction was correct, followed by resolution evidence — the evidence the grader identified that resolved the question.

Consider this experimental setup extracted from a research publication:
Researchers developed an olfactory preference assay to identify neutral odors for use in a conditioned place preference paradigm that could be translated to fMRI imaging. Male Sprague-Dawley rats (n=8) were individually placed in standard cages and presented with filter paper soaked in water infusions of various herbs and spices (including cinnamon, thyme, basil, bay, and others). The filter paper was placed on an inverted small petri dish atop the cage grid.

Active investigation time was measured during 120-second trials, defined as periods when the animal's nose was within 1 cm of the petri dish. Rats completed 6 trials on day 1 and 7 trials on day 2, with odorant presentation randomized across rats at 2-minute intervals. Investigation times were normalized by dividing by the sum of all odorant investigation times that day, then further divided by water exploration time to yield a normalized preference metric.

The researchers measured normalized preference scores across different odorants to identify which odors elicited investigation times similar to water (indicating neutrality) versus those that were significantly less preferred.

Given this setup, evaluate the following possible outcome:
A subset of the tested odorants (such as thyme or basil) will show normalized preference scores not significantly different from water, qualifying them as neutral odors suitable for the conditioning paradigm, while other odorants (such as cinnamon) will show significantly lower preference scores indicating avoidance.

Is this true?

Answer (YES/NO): NO